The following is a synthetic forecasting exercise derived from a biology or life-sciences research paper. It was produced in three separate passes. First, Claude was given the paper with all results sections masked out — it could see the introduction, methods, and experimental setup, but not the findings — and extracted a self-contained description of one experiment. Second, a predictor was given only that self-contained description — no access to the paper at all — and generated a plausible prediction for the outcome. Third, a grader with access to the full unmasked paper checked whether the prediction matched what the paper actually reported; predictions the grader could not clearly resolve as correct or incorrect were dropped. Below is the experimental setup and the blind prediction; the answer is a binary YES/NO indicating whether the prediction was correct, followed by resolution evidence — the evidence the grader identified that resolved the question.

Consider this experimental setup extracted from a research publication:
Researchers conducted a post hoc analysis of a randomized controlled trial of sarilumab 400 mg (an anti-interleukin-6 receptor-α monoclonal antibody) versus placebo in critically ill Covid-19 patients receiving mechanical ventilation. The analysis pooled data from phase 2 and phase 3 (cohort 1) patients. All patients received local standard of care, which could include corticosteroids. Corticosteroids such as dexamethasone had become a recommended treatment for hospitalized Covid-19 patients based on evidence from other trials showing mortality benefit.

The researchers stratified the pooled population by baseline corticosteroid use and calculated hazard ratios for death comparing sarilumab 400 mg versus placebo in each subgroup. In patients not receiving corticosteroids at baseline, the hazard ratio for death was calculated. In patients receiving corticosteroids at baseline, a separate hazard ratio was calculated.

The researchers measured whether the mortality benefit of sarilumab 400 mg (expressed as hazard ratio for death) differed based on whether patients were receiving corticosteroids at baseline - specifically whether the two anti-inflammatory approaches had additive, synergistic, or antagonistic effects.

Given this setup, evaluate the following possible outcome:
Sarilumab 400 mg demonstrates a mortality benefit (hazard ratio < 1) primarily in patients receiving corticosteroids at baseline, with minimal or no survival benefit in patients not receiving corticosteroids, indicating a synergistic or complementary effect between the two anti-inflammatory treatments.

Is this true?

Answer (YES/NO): YES